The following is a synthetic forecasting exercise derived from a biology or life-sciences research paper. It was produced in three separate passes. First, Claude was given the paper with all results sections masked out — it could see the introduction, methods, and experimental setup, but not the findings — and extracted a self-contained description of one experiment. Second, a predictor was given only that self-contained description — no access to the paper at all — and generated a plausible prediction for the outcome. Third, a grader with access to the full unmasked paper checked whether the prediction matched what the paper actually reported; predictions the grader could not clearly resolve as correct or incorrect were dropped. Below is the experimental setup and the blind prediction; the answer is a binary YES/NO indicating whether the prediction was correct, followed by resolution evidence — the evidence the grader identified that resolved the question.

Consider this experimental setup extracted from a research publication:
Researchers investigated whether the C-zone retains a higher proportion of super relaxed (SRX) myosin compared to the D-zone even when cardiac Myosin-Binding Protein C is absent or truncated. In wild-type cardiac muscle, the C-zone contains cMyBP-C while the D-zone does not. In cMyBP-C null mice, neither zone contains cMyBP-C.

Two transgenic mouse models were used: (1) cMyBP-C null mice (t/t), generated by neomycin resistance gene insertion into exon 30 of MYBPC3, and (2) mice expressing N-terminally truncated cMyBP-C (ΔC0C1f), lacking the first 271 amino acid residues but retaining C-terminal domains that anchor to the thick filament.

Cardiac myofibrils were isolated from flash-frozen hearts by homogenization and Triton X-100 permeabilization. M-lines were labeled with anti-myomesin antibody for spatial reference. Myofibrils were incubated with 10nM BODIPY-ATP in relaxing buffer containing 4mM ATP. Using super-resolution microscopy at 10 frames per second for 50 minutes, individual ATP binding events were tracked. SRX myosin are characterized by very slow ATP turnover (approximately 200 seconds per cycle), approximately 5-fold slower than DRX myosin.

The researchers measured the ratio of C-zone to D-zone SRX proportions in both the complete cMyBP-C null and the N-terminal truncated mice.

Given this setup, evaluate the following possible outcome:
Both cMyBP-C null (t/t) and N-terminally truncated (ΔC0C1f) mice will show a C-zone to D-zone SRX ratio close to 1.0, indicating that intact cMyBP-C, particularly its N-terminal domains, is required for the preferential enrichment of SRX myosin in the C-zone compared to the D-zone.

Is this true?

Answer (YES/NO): NO